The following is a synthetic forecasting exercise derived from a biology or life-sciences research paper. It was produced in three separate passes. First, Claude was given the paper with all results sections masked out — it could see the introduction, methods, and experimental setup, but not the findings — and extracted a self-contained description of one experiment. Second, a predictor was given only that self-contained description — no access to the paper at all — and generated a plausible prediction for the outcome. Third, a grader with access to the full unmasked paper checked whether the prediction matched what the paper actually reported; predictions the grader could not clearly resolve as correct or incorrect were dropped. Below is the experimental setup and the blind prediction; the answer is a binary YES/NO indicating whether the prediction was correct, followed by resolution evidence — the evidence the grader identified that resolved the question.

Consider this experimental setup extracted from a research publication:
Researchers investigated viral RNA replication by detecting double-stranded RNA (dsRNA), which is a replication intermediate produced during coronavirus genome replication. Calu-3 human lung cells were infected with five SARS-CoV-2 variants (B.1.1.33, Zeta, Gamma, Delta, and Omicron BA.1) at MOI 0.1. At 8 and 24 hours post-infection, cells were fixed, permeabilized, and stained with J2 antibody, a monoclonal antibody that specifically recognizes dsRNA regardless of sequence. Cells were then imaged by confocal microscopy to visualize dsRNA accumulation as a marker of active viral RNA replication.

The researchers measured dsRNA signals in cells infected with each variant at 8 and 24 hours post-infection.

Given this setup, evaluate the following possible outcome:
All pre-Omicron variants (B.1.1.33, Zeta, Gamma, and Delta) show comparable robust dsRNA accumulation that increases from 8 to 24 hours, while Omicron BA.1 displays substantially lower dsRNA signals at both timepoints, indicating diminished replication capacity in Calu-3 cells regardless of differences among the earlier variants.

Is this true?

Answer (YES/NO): NO